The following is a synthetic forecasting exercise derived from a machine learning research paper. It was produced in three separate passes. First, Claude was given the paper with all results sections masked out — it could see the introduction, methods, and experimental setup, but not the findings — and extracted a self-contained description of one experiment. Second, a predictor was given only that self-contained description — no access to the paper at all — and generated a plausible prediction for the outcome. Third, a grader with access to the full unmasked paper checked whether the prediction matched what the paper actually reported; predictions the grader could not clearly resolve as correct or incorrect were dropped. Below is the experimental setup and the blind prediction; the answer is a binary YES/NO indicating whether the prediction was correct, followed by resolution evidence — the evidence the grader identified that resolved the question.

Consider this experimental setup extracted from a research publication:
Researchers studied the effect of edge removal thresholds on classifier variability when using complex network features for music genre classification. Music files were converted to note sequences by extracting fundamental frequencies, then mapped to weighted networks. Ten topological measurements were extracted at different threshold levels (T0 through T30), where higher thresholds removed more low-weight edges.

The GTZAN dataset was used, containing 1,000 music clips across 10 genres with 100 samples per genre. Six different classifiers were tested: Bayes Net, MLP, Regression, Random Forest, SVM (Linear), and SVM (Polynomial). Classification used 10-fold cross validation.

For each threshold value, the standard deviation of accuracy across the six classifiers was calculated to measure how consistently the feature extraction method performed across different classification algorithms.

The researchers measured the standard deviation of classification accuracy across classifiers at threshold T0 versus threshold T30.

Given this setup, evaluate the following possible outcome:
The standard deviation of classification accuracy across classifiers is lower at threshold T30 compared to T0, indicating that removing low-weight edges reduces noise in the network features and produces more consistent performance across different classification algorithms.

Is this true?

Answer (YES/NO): YES